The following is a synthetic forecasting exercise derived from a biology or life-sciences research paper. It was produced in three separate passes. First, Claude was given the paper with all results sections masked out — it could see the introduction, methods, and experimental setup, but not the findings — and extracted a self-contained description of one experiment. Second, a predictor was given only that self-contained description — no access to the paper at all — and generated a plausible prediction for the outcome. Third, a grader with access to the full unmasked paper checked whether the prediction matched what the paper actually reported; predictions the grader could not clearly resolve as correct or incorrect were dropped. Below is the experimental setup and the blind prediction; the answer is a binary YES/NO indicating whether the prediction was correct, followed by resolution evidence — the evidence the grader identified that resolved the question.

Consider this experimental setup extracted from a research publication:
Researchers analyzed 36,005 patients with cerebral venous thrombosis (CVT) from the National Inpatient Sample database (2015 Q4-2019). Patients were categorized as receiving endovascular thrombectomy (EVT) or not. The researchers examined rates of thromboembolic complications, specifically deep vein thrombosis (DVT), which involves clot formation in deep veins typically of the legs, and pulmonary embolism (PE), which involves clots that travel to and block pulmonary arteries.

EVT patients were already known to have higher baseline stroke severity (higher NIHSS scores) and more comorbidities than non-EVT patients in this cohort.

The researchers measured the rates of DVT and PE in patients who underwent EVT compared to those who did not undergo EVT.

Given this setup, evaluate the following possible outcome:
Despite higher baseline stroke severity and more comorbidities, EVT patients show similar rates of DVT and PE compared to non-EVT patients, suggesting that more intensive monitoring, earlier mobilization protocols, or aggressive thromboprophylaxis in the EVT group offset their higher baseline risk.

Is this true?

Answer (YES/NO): NO